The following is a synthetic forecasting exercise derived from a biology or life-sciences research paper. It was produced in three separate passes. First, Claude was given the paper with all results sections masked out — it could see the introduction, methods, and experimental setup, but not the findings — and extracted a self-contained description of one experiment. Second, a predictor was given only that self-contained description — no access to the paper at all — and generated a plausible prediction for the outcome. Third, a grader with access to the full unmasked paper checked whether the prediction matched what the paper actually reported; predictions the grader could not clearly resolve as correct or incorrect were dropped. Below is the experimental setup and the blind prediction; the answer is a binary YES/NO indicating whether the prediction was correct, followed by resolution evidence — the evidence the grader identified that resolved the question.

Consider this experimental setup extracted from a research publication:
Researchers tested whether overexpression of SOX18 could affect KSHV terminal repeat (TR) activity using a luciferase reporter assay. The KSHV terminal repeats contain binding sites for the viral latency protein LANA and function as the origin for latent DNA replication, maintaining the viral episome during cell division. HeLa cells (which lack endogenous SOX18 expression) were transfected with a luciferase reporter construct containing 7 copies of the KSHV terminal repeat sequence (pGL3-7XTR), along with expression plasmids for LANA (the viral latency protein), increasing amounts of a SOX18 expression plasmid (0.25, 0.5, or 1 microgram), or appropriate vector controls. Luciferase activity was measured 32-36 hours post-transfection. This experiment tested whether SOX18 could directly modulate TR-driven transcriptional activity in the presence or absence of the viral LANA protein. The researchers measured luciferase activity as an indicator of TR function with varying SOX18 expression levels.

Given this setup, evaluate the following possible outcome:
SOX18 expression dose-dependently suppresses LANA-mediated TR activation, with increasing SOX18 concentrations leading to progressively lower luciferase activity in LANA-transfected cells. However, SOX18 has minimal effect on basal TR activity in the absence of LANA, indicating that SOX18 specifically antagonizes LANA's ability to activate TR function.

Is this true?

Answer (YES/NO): NO